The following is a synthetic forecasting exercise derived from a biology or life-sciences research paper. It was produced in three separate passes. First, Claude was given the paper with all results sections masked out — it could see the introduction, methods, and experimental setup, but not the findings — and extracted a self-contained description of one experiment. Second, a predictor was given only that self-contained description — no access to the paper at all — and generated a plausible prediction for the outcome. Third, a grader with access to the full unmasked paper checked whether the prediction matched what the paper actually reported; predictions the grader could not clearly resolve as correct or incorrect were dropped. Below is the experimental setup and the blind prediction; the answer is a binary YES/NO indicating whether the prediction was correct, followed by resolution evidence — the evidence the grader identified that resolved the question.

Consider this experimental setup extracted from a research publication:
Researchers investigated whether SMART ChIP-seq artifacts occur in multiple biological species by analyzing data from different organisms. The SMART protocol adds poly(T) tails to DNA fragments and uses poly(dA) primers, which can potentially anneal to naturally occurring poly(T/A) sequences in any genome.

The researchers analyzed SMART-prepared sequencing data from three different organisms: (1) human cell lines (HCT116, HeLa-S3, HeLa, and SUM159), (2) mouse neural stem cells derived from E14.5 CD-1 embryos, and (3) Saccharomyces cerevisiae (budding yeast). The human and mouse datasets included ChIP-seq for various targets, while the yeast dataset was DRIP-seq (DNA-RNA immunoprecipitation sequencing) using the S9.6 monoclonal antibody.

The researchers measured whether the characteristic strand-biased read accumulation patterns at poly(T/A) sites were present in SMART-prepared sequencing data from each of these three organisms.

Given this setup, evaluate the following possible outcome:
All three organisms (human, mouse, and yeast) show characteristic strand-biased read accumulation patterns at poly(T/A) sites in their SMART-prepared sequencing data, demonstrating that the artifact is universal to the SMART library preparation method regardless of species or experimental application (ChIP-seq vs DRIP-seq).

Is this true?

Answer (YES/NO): YES